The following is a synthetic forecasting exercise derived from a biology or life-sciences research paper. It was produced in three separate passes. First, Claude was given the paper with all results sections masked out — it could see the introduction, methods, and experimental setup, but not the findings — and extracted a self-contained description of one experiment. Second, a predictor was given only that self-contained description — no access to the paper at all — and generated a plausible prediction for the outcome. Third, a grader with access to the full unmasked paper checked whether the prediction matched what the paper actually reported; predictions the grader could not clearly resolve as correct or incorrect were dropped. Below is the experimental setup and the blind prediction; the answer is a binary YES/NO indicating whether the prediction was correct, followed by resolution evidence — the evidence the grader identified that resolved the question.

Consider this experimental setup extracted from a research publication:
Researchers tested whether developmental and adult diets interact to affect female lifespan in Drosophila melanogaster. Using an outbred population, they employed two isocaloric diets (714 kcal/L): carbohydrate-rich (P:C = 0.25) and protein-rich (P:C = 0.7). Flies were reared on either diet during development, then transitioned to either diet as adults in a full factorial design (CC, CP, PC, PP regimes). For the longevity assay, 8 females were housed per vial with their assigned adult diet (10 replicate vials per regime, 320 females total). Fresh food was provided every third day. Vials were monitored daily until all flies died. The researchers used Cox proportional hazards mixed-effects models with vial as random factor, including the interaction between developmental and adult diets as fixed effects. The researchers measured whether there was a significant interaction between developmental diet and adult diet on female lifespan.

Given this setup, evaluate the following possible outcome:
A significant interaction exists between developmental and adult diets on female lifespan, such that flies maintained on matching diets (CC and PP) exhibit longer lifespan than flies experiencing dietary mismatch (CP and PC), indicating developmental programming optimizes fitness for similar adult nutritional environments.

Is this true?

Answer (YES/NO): NO